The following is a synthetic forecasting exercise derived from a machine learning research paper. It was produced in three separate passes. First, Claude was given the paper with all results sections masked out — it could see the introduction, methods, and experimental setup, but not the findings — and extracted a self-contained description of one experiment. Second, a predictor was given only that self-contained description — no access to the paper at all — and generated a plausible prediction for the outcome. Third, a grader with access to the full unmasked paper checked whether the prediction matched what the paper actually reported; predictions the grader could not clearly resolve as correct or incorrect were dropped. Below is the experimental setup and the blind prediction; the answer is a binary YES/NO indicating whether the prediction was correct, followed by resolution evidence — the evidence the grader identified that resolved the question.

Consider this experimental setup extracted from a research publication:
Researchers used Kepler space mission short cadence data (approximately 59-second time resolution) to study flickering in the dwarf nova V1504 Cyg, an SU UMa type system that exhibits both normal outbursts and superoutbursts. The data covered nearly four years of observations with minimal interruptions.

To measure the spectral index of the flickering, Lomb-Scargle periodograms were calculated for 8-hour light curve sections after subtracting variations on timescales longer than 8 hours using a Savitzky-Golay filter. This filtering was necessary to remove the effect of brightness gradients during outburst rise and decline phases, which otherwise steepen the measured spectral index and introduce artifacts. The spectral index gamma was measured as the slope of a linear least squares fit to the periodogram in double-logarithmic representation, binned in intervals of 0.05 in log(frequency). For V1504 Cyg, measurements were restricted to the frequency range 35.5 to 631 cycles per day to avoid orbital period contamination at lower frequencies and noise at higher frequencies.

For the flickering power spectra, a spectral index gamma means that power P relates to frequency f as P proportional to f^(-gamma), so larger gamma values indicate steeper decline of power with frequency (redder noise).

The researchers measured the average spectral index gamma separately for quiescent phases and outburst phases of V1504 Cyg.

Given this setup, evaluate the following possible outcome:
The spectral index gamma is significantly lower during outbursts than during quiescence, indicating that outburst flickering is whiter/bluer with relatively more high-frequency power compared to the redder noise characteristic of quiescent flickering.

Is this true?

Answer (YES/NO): NO